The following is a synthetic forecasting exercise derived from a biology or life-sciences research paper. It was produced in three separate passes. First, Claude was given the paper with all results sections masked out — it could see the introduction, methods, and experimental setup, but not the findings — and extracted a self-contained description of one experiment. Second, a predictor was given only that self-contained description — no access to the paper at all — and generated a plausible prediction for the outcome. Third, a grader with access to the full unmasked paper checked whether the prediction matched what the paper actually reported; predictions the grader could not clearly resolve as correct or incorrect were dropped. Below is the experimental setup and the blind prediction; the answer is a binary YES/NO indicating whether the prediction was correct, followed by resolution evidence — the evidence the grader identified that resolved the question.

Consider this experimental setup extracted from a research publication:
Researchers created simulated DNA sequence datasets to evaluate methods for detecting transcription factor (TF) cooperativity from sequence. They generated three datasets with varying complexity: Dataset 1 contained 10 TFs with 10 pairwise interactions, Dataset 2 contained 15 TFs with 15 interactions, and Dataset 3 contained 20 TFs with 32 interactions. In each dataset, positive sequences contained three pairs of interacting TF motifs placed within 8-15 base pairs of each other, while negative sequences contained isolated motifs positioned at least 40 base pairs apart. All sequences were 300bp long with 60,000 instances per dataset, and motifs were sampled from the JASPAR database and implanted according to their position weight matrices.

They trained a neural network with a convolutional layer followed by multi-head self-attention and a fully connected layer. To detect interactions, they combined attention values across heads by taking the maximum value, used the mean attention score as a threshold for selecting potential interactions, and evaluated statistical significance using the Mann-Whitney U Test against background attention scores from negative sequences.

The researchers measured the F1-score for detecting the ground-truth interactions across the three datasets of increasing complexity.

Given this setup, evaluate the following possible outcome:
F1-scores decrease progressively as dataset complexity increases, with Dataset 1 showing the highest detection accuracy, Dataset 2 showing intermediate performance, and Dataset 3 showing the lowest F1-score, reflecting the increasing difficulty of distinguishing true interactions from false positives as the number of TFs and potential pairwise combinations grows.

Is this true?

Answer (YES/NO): YES